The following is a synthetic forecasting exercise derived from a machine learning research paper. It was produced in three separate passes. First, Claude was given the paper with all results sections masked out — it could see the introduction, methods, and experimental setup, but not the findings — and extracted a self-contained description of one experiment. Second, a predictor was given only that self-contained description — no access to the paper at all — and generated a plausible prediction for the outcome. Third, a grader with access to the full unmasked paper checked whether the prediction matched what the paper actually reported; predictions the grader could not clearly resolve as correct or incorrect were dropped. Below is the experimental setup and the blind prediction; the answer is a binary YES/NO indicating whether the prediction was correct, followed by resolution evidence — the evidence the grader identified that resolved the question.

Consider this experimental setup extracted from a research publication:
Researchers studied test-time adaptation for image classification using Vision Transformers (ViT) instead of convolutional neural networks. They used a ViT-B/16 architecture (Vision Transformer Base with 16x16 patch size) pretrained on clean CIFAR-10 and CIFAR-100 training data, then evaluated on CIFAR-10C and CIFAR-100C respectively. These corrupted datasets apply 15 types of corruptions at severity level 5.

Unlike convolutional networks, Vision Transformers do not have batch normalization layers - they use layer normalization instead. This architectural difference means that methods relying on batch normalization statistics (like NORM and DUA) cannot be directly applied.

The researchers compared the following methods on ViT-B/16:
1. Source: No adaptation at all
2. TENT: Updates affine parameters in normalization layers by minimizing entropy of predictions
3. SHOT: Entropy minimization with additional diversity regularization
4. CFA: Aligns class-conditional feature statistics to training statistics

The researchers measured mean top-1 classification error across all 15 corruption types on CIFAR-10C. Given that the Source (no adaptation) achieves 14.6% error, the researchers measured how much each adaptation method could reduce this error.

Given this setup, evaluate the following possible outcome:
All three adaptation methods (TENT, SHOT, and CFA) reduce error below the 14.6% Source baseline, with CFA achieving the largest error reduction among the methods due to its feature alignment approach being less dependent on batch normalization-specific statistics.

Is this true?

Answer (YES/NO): YES